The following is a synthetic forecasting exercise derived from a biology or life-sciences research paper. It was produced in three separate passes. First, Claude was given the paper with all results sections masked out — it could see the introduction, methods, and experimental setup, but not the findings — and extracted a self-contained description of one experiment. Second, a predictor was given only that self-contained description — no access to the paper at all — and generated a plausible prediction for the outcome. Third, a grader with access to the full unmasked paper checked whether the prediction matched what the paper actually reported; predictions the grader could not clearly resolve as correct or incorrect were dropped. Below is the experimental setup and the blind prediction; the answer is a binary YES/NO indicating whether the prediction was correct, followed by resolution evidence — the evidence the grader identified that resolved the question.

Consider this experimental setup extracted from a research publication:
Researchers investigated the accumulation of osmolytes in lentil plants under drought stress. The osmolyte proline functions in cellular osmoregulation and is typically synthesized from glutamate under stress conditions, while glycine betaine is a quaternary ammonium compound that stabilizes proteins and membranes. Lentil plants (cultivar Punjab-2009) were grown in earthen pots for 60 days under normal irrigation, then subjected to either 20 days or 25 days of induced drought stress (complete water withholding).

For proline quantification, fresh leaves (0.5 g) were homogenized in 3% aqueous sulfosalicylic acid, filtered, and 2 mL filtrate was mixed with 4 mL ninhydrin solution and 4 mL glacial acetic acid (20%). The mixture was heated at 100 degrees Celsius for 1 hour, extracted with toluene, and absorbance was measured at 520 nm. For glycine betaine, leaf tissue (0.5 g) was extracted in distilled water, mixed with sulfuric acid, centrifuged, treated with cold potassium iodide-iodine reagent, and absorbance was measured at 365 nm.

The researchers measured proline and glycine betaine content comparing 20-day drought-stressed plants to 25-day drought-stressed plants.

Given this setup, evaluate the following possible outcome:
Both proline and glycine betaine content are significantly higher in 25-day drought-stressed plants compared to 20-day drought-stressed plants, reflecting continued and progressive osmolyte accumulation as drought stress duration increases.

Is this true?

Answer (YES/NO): YES